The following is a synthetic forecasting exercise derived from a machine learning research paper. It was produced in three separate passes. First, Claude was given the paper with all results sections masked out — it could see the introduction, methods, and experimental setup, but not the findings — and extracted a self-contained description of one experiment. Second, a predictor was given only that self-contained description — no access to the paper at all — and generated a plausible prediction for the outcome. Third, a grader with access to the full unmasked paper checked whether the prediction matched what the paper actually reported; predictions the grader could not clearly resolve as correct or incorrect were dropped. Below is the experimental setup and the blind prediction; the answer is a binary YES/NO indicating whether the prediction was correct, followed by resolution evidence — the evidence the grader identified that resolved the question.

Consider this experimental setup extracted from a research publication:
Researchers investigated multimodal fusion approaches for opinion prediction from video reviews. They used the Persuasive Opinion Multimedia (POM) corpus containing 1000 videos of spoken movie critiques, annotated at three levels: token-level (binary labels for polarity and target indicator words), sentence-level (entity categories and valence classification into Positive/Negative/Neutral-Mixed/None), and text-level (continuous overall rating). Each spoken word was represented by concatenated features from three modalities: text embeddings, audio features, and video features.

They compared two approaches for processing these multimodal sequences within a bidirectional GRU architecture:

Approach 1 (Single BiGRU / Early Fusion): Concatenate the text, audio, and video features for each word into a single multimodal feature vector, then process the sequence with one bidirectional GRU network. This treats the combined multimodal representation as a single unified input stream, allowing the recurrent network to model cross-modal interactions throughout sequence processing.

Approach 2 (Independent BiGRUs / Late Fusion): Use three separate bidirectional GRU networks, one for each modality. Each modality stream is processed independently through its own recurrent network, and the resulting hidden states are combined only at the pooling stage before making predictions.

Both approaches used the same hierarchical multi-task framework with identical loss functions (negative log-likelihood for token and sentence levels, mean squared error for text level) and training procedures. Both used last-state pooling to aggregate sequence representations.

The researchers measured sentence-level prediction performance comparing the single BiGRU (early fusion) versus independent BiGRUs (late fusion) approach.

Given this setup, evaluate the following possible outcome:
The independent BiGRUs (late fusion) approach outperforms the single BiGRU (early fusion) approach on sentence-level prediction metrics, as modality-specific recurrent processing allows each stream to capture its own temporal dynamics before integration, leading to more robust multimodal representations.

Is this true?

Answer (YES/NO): YES